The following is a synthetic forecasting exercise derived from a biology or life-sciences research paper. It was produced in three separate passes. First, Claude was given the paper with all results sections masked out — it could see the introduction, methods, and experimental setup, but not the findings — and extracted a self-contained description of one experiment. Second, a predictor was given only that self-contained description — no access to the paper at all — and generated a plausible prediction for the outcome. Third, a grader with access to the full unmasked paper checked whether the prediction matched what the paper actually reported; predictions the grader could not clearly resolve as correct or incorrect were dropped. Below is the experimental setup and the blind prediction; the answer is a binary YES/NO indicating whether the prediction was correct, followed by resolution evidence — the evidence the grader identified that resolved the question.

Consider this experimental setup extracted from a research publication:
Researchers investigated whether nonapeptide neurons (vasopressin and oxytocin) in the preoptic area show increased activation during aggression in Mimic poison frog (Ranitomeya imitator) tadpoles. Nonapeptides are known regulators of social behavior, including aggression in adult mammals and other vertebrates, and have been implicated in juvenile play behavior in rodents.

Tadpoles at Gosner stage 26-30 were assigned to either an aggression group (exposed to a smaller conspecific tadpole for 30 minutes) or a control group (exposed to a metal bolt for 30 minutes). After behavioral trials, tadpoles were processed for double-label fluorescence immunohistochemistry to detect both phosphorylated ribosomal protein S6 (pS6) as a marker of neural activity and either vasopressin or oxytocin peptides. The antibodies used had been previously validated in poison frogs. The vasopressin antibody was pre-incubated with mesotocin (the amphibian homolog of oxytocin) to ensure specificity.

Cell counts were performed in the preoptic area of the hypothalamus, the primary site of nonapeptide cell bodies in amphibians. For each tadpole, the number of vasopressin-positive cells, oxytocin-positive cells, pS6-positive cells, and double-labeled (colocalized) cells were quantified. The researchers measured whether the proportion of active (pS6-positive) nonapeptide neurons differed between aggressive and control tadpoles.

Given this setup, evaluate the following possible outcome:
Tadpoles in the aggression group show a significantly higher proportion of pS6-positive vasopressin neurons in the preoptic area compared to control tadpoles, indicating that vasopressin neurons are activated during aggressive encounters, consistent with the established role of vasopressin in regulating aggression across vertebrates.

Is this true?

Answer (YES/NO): NO